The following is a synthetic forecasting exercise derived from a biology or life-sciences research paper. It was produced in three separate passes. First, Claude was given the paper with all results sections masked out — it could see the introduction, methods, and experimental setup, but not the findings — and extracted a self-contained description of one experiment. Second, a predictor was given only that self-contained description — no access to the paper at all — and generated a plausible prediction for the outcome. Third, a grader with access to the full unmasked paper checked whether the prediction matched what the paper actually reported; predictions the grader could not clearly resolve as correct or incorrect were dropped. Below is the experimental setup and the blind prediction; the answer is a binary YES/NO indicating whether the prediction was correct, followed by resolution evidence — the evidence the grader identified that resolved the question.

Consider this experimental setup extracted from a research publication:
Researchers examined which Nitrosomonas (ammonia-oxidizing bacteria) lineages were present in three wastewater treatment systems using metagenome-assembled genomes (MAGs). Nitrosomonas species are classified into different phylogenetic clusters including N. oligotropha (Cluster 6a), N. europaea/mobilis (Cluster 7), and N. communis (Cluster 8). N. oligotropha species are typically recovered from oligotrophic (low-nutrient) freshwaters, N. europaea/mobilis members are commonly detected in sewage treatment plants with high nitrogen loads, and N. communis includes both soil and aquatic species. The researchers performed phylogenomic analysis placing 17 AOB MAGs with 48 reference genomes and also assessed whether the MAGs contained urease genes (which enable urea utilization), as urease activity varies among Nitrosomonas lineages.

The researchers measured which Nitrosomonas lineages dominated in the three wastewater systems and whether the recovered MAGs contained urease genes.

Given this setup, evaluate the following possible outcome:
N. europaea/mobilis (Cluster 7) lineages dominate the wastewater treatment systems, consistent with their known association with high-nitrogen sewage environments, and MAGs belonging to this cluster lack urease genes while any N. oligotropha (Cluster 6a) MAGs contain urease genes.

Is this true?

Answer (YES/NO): NO